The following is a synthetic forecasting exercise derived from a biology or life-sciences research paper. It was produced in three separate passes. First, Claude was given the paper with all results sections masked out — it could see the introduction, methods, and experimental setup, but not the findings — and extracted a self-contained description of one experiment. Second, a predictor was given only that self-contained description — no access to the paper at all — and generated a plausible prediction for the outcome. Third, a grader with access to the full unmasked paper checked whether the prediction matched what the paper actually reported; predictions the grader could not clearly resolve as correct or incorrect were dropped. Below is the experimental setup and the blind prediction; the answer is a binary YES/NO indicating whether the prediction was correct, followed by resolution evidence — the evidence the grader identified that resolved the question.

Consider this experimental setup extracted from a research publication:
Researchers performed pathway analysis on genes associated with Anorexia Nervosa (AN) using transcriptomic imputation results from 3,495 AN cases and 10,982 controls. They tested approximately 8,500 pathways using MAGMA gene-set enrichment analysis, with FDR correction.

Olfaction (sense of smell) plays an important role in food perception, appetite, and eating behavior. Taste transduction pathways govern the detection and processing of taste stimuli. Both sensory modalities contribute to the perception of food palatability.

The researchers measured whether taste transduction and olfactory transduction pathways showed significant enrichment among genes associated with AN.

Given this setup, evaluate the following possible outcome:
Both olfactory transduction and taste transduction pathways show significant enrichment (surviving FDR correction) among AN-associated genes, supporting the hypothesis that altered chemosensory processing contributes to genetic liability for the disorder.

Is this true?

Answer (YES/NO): YES